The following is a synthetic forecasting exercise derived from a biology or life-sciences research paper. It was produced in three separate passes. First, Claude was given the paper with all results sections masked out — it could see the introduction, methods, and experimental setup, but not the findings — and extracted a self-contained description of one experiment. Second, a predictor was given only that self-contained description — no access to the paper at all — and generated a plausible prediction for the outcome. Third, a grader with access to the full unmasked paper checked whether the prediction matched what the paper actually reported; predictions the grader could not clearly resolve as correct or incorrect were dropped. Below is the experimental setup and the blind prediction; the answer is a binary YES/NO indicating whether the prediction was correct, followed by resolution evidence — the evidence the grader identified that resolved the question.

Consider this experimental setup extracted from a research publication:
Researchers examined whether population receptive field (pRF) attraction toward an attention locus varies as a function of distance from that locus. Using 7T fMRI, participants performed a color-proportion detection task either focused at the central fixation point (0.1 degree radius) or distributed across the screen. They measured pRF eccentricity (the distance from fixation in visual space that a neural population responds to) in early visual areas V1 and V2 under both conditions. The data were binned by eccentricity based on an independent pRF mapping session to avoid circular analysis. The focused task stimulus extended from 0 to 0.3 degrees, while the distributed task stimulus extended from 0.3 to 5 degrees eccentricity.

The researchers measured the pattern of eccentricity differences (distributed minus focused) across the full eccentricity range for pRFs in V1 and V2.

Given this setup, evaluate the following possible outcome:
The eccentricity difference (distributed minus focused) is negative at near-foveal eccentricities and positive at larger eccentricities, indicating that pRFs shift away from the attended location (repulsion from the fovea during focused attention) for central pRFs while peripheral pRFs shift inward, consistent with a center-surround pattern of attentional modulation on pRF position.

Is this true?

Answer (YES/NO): NO